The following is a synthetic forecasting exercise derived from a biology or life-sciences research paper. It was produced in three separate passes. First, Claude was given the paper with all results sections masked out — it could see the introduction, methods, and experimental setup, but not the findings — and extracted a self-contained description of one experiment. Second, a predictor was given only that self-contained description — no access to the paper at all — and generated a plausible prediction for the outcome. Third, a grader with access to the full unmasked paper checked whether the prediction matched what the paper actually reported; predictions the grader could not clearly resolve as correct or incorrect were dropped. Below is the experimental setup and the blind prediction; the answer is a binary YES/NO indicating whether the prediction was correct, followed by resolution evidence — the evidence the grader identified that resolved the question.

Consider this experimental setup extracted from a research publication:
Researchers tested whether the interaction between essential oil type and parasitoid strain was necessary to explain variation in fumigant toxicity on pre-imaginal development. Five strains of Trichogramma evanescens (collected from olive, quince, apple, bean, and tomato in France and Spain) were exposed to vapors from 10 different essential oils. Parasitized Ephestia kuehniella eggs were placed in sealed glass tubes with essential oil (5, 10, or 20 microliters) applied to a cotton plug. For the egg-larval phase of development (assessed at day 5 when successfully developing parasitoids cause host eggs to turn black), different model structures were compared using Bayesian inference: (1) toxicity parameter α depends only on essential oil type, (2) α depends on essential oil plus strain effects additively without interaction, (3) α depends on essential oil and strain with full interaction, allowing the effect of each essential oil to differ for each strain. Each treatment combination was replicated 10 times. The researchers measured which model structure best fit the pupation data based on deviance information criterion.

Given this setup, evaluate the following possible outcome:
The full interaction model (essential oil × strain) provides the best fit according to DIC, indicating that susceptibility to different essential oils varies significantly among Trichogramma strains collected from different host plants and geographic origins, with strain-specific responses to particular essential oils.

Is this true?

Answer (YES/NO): YES